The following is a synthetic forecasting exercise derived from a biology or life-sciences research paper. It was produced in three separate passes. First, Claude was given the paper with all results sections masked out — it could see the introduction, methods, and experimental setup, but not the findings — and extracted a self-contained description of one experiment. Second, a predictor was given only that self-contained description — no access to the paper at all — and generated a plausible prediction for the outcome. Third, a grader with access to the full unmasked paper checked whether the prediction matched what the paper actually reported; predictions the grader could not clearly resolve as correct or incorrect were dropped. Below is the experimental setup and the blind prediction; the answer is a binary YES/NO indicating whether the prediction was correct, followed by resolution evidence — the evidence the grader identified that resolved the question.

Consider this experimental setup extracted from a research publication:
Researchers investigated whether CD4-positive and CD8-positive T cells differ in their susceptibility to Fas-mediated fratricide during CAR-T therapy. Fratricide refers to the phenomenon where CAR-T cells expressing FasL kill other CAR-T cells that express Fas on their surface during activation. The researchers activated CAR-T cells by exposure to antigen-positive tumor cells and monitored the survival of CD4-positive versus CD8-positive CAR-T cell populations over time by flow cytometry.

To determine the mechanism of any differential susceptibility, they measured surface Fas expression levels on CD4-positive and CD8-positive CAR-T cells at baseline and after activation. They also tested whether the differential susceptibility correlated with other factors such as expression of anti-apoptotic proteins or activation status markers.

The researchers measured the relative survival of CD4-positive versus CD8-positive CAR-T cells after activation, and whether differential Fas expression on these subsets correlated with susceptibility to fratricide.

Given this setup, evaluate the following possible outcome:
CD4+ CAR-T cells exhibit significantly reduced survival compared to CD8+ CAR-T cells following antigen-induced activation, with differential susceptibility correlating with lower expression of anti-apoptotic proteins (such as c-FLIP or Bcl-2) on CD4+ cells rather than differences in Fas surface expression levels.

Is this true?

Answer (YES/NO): NO